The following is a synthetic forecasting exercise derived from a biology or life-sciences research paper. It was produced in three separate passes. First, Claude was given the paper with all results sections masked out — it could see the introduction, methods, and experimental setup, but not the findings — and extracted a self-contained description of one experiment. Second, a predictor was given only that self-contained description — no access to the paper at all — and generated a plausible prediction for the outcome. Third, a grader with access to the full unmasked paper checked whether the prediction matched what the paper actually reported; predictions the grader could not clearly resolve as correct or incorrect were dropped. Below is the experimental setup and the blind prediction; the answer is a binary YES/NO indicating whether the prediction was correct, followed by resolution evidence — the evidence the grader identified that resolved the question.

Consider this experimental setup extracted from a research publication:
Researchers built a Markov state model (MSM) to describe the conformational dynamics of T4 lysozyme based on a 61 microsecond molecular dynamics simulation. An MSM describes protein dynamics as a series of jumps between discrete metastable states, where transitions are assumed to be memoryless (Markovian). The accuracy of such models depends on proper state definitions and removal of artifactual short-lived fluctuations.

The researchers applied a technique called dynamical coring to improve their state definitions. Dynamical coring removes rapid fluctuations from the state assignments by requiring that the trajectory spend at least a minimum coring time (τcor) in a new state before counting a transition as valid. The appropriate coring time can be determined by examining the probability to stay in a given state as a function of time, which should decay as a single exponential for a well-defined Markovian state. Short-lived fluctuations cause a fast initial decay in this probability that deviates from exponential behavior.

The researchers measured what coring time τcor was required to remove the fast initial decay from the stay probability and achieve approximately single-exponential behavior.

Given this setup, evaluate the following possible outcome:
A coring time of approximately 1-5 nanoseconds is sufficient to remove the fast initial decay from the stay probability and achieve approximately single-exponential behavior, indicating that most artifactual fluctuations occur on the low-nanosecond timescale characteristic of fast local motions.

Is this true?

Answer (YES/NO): NO